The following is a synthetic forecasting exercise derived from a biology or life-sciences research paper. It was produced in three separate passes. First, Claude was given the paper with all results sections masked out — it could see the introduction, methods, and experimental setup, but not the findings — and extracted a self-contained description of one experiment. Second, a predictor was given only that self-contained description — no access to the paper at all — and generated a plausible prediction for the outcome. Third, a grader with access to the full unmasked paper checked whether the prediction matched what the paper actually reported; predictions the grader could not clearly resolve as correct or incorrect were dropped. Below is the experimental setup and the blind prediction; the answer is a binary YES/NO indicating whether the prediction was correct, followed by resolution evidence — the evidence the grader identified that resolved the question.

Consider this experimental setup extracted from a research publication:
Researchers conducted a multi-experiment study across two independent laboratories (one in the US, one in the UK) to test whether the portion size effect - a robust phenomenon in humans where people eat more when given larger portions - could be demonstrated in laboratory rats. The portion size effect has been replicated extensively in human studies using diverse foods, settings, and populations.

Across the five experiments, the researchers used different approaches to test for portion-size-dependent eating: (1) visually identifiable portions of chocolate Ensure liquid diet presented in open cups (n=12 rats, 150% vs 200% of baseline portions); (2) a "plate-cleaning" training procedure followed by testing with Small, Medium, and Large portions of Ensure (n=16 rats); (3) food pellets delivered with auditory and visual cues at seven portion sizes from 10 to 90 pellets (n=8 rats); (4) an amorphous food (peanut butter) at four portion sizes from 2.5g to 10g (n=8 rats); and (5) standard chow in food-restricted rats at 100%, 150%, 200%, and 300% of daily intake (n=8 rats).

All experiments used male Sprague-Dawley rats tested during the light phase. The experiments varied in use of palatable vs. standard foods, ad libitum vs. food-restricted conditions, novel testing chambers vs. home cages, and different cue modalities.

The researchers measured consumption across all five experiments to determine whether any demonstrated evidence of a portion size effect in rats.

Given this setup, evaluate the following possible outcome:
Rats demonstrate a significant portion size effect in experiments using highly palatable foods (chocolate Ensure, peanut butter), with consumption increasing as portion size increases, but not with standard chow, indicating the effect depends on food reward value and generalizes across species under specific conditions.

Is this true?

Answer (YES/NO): NO